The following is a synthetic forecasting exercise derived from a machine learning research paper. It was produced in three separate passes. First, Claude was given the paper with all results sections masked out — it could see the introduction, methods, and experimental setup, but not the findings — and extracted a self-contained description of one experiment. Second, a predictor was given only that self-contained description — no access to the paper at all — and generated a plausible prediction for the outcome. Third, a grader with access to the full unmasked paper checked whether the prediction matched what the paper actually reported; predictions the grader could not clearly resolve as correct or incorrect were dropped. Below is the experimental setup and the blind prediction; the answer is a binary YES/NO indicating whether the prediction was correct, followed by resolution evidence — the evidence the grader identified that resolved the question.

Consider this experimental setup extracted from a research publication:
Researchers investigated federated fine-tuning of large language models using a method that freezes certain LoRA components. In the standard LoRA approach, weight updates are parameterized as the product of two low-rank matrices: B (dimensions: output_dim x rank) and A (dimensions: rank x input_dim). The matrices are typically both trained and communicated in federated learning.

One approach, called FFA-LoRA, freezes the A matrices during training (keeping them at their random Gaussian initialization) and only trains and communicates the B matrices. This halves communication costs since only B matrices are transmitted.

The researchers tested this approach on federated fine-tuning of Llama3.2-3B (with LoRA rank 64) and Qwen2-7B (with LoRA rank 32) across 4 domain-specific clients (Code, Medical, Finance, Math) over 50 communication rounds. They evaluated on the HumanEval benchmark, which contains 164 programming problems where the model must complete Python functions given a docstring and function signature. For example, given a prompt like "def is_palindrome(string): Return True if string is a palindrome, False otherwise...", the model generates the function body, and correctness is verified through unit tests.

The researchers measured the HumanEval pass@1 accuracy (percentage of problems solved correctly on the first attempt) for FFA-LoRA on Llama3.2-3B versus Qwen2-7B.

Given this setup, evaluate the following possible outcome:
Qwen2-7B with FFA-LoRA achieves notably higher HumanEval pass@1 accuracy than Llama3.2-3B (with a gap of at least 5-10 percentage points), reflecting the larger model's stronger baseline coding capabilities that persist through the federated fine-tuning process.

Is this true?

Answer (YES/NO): YES